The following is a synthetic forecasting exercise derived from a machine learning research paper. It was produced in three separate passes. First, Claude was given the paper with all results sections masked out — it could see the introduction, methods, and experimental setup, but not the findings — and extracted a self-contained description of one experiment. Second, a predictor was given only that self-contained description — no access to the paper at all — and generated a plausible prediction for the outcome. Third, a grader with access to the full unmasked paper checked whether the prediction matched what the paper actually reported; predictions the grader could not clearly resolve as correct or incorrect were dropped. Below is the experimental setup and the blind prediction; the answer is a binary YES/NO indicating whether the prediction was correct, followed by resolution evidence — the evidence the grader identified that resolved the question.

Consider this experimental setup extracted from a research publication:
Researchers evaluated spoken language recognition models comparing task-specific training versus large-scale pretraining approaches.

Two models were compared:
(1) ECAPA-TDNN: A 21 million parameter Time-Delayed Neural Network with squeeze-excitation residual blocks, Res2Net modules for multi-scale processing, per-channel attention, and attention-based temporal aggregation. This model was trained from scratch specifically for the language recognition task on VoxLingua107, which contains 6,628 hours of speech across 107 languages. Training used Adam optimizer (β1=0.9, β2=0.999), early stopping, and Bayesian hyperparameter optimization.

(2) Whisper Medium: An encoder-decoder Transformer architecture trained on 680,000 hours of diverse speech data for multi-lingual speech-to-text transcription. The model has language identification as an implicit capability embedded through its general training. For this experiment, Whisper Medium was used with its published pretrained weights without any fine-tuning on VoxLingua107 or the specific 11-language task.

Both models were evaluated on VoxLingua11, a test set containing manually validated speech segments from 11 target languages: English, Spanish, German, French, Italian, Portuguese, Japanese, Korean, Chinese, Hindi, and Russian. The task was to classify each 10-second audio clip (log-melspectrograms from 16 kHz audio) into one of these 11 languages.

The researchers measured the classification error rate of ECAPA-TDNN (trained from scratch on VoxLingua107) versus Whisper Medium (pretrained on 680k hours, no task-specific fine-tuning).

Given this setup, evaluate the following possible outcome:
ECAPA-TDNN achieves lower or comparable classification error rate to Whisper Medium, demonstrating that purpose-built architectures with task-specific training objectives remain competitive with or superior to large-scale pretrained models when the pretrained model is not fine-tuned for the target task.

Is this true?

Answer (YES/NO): NO